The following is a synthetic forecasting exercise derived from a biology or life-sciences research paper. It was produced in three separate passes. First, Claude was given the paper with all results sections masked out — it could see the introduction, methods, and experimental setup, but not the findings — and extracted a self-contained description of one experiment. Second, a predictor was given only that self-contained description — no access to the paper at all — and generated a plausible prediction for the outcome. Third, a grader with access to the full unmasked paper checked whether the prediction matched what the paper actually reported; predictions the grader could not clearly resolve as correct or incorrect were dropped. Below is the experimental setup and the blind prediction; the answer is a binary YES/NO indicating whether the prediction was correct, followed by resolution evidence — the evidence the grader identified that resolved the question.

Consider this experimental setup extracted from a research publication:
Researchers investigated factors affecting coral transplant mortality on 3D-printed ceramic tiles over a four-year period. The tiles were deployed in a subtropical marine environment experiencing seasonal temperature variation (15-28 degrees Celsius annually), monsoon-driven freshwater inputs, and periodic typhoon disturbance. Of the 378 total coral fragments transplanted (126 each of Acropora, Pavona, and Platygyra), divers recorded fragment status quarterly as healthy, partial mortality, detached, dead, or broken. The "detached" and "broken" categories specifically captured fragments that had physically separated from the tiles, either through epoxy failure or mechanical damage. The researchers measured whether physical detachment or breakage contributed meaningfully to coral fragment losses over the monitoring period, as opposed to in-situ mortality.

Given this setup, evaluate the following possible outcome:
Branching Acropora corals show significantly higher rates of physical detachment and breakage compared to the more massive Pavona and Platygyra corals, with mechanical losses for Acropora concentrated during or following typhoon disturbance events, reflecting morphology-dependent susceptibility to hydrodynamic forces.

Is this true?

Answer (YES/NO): NO